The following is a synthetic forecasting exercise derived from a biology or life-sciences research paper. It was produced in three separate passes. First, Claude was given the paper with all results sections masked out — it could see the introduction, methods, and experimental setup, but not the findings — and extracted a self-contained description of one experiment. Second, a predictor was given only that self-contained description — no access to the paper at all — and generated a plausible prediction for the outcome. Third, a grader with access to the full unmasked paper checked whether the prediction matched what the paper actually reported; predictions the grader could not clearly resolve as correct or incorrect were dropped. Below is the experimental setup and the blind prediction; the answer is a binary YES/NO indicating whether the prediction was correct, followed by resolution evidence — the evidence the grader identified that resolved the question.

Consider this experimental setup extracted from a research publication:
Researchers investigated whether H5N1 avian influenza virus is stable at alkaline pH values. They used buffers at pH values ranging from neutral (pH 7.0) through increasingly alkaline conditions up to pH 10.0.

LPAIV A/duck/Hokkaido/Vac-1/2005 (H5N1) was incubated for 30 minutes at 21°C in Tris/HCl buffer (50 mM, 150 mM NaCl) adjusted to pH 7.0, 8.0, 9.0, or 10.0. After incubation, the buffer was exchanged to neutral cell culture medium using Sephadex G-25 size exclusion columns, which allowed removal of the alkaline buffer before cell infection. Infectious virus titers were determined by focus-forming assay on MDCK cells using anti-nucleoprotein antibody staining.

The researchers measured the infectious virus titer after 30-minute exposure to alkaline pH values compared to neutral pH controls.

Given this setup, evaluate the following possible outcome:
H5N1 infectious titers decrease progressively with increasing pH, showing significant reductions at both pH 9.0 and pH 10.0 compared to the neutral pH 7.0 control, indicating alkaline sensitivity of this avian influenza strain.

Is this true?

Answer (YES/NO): NO